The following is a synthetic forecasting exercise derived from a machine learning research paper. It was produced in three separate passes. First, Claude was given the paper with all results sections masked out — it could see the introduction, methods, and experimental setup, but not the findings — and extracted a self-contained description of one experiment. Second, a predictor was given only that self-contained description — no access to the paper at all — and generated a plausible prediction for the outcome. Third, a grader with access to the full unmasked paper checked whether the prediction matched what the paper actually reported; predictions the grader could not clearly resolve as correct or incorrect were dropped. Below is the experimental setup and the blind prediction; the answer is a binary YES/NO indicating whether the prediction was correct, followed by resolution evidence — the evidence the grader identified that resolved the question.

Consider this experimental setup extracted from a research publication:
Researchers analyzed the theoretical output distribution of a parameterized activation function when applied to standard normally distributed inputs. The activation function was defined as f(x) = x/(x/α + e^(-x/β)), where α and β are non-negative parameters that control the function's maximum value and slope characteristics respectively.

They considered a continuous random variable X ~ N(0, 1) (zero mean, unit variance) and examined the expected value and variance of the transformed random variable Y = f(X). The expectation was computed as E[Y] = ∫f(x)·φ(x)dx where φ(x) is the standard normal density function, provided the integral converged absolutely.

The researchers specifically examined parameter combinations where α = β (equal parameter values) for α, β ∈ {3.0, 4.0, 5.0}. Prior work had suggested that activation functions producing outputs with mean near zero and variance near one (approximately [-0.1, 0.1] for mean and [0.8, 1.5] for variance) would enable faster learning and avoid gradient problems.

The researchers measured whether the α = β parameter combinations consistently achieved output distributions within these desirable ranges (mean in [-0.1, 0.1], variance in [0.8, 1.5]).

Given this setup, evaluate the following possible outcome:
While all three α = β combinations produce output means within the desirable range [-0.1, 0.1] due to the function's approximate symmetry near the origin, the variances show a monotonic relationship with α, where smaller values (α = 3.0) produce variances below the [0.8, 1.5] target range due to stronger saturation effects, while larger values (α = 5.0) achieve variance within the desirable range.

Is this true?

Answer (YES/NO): YES